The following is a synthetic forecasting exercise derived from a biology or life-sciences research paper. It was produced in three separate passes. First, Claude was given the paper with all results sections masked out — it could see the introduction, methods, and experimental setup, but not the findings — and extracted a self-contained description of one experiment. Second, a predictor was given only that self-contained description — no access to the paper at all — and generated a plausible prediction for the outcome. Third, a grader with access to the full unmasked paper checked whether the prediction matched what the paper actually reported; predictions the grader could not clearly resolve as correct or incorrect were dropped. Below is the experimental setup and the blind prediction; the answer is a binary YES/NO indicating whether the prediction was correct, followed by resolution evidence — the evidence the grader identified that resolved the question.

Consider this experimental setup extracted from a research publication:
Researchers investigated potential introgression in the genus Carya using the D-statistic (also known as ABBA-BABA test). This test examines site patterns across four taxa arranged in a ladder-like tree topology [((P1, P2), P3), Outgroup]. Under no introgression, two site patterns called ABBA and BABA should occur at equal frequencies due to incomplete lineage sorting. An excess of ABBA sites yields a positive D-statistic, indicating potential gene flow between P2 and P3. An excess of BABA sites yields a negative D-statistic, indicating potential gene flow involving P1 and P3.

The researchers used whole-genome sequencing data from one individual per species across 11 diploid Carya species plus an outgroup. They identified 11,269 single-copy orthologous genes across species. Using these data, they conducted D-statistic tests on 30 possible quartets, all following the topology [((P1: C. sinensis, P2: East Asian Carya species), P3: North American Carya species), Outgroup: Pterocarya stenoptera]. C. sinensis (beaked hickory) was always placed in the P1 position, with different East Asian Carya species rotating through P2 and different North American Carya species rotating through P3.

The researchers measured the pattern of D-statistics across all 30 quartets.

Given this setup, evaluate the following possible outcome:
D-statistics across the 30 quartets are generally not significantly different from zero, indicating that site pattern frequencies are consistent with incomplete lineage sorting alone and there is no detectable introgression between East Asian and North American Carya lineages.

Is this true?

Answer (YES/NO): NO